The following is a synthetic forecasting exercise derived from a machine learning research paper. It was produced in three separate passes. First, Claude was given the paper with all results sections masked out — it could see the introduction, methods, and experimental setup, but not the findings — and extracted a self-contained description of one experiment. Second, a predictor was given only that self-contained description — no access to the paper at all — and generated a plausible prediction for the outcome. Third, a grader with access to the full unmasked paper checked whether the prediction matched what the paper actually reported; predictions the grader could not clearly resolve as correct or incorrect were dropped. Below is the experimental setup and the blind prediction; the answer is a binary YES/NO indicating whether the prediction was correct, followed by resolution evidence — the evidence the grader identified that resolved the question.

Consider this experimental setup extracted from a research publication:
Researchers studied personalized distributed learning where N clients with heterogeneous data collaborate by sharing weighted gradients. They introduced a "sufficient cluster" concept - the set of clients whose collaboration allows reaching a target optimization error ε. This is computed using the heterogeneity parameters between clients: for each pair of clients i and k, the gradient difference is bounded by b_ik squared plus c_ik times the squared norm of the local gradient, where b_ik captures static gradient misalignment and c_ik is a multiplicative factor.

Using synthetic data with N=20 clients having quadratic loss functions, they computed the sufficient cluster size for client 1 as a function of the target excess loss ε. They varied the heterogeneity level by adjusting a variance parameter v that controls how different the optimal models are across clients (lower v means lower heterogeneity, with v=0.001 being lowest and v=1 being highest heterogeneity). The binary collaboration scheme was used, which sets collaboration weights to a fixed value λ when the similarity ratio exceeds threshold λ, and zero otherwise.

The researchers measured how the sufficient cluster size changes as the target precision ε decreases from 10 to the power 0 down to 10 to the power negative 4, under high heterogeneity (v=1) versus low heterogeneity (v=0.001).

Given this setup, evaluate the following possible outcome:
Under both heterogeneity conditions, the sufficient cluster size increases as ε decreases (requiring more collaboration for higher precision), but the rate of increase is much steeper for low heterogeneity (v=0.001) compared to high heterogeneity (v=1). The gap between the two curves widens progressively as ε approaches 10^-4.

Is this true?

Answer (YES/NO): NO